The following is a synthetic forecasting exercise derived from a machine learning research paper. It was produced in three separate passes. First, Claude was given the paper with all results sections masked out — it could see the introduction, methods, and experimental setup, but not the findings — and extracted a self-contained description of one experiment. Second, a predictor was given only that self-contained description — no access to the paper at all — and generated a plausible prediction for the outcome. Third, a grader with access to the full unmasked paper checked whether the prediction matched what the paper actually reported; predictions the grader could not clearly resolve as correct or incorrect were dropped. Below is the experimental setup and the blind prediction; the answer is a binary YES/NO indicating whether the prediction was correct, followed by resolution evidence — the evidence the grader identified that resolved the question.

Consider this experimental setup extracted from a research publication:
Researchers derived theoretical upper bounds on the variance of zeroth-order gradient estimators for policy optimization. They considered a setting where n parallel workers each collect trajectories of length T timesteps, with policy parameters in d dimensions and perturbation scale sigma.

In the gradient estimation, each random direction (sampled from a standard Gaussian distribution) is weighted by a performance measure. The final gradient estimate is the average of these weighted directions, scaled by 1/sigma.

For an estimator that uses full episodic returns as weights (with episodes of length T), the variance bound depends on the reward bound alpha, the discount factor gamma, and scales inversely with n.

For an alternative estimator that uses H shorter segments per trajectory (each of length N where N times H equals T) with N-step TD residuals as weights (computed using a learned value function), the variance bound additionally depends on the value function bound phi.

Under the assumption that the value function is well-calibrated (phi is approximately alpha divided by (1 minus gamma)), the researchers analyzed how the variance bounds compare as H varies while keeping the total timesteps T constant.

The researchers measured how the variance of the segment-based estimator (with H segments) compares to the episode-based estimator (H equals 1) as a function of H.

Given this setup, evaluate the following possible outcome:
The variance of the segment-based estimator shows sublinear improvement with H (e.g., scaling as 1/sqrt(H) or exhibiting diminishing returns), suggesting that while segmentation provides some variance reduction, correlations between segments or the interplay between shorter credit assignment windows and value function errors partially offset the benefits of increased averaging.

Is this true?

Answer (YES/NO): NO